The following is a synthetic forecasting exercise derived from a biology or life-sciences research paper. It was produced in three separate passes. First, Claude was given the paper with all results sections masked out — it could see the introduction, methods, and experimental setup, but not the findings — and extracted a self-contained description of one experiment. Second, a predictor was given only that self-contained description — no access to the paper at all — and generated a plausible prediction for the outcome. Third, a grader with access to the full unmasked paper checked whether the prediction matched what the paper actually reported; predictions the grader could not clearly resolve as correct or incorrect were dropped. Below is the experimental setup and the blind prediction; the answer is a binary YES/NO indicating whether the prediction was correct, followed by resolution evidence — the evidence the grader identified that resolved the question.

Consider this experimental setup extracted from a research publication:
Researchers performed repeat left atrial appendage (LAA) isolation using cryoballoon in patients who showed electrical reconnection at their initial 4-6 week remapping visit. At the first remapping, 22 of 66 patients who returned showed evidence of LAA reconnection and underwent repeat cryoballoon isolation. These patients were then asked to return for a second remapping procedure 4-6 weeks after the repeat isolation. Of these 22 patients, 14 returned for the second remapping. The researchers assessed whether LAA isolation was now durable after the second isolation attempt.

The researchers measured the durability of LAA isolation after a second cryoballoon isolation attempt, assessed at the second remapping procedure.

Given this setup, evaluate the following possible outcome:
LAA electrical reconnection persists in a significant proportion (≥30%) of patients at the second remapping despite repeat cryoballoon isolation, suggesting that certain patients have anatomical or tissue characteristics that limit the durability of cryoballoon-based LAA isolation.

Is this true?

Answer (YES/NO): NO